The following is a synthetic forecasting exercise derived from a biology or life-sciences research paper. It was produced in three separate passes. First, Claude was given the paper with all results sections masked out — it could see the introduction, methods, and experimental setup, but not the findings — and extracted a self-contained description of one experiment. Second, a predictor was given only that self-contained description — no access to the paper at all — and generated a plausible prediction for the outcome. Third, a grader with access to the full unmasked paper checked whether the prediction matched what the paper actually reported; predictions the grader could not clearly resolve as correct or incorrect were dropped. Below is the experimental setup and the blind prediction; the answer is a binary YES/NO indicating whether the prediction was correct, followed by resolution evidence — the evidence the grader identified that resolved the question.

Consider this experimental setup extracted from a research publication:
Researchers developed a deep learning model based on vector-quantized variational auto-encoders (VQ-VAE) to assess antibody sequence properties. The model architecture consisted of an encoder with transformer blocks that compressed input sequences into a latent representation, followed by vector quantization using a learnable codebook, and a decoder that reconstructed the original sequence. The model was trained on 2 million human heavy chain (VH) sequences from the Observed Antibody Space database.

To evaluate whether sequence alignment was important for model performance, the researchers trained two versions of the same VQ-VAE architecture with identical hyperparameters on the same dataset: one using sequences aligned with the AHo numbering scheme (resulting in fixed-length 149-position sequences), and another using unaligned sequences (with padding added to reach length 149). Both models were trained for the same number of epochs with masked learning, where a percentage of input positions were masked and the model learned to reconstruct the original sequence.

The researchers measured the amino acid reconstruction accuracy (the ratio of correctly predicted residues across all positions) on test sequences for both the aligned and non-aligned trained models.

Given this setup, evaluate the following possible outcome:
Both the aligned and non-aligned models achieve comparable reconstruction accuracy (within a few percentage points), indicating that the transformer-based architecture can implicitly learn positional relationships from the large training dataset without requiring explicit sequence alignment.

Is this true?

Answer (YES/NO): NO